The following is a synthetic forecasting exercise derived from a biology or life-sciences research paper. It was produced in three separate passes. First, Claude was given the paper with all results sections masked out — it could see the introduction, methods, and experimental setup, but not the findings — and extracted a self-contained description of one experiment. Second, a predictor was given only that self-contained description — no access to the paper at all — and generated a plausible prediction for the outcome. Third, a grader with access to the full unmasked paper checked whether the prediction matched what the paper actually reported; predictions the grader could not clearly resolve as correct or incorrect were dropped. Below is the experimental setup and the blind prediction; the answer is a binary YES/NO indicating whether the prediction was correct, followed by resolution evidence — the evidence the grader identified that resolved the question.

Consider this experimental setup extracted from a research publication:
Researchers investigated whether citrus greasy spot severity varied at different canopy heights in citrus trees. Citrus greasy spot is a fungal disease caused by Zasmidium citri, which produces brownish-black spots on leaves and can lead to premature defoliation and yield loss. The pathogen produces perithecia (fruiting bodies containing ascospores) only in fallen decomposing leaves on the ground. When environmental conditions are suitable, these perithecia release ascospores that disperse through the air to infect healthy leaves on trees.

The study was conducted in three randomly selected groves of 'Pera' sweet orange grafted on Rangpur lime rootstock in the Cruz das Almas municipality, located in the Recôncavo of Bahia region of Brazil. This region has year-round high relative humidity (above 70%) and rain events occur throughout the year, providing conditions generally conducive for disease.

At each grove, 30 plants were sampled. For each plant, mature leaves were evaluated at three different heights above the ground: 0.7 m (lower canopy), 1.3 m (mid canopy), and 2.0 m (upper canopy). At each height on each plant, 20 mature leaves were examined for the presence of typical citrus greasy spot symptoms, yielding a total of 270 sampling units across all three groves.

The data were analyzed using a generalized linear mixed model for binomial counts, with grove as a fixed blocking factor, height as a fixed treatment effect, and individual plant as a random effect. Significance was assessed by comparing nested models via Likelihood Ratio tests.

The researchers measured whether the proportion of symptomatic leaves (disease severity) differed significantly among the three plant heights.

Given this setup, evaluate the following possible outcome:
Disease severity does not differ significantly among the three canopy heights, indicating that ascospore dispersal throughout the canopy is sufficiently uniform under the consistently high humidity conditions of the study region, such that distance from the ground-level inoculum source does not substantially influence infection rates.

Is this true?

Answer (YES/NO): YES